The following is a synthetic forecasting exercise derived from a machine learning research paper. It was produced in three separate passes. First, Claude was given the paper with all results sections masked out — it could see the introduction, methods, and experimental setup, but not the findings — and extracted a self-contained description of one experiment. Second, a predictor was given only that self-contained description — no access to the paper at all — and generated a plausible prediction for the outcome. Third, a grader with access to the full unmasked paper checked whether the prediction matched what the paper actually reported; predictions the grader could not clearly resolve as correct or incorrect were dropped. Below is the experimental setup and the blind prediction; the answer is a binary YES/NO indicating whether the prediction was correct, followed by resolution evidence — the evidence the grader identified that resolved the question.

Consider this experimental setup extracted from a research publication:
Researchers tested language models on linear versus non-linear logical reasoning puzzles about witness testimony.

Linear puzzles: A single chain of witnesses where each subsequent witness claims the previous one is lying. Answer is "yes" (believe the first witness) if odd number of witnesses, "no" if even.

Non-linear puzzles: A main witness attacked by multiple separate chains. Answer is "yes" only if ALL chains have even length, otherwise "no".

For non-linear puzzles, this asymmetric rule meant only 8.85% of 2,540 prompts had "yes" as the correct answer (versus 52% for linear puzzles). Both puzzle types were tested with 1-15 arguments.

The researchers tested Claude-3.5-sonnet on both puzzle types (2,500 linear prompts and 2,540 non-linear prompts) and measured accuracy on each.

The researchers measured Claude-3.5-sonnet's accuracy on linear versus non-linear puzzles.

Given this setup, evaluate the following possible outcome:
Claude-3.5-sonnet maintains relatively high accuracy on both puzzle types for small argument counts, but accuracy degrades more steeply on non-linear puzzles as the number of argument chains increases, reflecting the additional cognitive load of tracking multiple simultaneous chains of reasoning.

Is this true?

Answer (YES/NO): NO